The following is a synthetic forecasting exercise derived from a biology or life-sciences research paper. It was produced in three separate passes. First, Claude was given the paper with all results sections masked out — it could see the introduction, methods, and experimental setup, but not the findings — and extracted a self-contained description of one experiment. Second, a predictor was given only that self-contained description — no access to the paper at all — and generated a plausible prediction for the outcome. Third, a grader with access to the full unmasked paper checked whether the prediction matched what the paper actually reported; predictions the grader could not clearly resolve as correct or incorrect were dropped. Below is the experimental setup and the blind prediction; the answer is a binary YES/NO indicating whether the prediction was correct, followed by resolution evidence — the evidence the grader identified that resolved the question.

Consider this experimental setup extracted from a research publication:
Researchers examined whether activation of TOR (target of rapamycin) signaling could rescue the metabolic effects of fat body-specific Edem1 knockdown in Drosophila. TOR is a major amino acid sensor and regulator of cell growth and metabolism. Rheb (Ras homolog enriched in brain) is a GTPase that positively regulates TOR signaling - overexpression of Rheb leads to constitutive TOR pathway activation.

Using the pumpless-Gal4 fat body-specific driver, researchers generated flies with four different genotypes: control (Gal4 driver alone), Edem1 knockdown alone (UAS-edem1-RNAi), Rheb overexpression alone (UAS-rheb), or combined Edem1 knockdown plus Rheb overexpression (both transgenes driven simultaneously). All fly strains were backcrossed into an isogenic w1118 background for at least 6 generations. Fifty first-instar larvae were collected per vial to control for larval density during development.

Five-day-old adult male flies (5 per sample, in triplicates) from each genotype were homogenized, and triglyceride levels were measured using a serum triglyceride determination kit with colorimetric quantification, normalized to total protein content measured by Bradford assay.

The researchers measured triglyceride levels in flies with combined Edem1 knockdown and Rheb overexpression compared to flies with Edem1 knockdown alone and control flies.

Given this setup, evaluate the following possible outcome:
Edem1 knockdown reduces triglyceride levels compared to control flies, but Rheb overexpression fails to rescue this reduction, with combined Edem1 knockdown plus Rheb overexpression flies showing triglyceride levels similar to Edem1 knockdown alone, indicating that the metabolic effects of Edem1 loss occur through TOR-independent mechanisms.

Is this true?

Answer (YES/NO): NO